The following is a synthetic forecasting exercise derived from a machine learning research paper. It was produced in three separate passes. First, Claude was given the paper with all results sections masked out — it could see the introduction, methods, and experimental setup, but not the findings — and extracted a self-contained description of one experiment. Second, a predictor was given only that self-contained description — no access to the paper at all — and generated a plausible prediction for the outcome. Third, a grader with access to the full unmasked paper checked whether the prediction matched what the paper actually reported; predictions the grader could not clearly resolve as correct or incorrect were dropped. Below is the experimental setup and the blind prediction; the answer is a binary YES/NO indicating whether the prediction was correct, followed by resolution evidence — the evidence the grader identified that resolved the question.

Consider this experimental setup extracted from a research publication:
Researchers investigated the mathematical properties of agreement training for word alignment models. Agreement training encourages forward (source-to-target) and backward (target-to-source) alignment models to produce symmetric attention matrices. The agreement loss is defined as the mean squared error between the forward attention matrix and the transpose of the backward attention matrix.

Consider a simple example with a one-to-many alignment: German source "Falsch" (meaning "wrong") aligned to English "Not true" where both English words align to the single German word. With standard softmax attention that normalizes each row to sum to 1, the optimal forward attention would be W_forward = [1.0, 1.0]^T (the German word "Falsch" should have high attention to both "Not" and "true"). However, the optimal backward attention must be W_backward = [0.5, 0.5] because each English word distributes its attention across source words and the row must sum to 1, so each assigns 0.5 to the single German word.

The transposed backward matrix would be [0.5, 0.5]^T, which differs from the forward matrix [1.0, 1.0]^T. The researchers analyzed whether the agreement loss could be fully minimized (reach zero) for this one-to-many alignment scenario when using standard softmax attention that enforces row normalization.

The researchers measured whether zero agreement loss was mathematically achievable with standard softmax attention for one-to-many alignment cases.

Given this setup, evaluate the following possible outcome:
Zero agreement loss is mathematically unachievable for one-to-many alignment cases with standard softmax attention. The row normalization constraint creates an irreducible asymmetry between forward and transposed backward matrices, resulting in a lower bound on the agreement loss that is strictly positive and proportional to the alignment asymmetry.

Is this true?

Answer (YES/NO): YES